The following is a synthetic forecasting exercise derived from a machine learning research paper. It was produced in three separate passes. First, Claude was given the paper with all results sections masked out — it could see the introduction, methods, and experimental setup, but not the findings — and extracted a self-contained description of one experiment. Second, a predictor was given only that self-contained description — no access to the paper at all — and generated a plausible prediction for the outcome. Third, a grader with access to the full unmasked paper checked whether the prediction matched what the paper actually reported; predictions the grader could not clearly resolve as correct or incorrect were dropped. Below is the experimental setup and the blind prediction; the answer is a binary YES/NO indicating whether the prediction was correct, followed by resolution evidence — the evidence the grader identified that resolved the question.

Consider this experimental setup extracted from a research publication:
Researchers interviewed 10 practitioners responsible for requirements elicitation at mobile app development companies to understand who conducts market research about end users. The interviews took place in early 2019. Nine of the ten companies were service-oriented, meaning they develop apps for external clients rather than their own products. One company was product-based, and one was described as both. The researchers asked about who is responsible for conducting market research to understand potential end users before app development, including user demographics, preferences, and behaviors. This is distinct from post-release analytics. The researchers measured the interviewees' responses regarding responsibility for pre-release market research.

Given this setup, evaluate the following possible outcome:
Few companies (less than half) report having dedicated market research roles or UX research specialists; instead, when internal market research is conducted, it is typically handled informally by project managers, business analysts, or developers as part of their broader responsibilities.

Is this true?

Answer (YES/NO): NO